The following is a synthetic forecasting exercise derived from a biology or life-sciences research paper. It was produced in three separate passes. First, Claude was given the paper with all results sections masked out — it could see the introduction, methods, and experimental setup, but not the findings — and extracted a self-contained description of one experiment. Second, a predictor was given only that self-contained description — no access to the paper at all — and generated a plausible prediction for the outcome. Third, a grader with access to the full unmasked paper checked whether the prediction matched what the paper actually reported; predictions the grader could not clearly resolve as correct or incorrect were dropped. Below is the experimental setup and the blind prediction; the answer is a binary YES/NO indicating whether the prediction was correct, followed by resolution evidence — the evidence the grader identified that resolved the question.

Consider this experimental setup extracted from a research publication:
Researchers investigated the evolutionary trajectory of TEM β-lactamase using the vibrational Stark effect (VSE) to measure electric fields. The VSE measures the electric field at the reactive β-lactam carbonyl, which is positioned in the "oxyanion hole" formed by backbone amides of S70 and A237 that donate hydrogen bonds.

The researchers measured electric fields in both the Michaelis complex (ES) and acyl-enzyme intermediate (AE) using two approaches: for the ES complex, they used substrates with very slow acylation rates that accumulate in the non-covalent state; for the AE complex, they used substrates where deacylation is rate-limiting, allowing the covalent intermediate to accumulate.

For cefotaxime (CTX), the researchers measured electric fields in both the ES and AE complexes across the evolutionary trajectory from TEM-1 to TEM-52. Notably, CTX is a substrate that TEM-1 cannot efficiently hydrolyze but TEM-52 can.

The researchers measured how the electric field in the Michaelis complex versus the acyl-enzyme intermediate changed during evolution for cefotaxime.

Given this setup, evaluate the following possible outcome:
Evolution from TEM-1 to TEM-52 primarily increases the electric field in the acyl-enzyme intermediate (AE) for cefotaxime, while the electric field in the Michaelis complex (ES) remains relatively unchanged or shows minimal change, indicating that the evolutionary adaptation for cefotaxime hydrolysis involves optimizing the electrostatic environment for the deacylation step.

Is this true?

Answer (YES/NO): NO